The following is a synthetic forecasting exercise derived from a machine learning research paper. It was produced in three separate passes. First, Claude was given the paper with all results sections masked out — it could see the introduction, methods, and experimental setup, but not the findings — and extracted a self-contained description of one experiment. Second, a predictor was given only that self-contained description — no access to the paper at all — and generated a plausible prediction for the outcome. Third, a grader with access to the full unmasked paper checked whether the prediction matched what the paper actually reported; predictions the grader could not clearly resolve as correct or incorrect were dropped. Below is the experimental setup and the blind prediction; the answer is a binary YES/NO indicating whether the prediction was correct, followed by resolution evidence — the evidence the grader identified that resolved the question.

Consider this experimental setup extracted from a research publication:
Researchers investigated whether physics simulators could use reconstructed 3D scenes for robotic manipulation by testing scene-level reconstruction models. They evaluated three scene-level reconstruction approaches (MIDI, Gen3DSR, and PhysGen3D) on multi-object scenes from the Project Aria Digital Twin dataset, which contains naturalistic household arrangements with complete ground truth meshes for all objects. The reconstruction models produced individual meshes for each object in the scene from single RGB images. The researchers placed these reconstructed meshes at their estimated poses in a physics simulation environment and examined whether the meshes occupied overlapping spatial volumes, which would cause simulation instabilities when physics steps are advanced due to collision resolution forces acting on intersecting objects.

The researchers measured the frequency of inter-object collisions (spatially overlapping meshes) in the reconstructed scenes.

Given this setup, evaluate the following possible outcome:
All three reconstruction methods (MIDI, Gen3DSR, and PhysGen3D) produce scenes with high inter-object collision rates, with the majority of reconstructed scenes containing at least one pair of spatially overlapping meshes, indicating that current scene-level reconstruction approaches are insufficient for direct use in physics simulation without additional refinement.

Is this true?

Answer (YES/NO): NO